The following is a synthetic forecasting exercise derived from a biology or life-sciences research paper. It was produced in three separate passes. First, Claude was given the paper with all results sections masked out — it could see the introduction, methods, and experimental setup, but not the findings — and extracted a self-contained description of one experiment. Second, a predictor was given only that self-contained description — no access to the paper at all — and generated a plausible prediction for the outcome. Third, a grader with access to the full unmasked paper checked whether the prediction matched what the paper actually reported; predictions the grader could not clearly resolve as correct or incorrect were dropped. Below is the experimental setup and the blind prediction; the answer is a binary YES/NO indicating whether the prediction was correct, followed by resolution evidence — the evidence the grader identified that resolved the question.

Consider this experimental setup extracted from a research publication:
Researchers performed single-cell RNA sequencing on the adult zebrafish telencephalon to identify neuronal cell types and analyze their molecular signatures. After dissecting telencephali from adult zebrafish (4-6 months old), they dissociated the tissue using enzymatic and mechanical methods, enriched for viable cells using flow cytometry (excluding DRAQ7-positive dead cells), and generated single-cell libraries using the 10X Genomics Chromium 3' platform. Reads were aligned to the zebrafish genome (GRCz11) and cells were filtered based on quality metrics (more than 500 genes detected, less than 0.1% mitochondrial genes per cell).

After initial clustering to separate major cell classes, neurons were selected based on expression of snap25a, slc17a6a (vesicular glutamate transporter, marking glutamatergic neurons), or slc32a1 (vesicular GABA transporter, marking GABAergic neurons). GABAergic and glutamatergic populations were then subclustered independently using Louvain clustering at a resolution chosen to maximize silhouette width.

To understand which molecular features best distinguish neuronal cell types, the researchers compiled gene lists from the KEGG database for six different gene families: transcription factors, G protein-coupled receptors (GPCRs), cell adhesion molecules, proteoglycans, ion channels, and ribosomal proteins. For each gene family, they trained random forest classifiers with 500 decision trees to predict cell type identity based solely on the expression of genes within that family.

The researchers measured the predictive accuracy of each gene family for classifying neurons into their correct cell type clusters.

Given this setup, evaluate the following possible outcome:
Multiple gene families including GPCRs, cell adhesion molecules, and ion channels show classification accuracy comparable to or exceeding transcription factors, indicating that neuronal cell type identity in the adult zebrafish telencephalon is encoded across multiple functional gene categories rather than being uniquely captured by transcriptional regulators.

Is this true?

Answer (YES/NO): NO